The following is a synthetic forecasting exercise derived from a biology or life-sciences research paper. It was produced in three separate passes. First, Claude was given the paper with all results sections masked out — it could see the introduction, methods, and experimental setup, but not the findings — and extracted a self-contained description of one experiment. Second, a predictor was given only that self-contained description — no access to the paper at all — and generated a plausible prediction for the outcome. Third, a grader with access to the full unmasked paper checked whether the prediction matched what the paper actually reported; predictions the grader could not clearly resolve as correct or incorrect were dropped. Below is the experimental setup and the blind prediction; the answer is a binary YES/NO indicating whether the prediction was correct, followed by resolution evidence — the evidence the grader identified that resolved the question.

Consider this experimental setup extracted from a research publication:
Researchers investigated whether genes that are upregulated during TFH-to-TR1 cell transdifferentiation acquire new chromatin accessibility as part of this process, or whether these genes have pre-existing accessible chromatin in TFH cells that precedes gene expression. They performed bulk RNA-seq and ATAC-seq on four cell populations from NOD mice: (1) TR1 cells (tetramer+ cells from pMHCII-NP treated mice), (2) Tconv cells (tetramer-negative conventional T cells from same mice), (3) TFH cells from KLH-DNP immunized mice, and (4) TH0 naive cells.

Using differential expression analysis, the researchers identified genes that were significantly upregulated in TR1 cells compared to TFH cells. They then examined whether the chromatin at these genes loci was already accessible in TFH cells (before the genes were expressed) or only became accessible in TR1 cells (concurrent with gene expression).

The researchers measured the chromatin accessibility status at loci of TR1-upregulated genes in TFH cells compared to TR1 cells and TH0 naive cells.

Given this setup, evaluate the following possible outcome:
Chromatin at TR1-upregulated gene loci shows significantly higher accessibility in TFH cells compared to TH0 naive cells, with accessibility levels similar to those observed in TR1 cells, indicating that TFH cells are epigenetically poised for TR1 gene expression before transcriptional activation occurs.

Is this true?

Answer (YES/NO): YES